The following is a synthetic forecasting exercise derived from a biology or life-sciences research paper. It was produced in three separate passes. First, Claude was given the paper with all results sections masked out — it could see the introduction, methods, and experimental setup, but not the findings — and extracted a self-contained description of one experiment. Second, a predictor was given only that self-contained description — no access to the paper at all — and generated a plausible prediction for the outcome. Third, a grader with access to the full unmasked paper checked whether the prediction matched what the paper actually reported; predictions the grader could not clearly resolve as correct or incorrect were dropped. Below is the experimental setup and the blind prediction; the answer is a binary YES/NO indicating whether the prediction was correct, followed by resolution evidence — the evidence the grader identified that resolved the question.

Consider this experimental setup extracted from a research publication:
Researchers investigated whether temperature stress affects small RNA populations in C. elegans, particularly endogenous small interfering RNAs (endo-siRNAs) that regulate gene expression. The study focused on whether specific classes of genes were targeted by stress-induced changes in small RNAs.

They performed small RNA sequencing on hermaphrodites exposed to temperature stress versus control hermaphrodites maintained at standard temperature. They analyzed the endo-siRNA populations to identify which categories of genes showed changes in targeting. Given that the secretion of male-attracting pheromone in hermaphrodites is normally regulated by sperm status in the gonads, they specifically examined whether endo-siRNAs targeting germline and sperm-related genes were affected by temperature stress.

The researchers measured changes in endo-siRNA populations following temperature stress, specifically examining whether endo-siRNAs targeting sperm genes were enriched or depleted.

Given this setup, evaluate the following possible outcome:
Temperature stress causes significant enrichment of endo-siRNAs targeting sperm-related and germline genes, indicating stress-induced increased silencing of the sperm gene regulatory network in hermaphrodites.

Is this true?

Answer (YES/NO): YES